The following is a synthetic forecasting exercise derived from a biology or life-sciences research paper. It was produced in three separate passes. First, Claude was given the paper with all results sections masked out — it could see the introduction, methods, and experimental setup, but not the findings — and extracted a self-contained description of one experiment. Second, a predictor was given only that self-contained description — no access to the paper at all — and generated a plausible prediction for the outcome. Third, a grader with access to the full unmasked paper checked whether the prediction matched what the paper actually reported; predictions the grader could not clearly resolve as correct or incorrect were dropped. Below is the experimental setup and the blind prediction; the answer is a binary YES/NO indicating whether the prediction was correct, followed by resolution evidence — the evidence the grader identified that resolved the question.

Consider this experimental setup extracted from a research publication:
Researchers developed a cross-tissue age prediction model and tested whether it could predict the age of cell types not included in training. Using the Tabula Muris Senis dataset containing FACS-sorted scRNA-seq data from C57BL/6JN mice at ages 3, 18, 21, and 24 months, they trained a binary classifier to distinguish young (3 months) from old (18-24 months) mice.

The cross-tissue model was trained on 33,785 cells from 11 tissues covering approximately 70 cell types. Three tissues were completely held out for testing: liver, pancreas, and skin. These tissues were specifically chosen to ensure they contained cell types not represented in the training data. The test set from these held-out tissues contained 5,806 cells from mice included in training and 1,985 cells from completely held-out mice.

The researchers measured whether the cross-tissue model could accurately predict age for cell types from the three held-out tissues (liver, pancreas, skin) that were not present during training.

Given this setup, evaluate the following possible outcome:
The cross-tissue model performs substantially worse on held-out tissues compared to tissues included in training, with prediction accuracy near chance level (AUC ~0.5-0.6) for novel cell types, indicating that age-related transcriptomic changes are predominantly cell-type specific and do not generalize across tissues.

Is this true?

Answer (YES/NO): NO